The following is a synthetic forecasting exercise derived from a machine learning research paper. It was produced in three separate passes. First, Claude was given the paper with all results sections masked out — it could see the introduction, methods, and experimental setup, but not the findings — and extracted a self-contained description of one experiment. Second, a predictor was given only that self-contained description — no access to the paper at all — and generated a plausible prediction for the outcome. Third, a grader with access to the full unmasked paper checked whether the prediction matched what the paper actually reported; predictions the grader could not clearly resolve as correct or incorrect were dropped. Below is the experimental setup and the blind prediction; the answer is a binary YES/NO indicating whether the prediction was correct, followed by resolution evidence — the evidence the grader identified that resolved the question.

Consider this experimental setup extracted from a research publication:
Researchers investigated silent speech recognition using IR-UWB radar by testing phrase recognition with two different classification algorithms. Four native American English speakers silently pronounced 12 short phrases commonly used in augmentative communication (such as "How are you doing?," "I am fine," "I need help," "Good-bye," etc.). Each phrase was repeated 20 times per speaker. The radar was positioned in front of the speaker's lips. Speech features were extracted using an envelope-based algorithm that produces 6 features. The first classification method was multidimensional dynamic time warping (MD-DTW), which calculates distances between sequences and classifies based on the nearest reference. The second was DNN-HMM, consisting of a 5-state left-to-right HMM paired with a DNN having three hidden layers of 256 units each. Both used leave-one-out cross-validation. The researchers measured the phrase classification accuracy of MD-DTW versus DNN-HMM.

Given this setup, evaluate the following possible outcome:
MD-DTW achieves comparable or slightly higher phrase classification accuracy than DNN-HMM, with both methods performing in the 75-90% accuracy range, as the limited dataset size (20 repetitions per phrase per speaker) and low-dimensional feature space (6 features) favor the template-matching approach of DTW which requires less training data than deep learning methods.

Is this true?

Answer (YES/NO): NO